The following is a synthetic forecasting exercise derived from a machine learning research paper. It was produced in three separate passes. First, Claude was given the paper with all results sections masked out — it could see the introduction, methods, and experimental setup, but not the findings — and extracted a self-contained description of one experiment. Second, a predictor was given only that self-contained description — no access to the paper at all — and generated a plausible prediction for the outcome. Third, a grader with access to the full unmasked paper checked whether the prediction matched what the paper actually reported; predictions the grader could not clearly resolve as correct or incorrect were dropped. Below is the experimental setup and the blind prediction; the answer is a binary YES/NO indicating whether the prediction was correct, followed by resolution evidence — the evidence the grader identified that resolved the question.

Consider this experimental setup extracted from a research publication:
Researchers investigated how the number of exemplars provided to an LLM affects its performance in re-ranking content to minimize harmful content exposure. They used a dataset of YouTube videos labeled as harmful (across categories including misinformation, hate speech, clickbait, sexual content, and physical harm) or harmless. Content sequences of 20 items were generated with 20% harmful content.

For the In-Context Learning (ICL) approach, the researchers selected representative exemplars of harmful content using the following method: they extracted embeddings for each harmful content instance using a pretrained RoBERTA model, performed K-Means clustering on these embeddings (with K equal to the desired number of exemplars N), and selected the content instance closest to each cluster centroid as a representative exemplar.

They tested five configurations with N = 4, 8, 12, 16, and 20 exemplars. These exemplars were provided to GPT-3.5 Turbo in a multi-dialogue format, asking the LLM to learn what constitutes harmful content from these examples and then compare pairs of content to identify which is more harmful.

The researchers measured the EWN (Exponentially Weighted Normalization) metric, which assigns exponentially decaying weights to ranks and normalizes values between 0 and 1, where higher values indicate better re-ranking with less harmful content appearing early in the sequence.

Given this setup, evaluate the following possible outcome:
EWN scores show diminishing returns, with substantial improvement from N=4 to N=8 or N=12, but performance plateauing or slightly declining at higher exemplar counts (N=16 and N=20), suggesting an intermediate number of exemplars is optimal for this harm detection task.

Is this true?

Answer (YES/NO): NO